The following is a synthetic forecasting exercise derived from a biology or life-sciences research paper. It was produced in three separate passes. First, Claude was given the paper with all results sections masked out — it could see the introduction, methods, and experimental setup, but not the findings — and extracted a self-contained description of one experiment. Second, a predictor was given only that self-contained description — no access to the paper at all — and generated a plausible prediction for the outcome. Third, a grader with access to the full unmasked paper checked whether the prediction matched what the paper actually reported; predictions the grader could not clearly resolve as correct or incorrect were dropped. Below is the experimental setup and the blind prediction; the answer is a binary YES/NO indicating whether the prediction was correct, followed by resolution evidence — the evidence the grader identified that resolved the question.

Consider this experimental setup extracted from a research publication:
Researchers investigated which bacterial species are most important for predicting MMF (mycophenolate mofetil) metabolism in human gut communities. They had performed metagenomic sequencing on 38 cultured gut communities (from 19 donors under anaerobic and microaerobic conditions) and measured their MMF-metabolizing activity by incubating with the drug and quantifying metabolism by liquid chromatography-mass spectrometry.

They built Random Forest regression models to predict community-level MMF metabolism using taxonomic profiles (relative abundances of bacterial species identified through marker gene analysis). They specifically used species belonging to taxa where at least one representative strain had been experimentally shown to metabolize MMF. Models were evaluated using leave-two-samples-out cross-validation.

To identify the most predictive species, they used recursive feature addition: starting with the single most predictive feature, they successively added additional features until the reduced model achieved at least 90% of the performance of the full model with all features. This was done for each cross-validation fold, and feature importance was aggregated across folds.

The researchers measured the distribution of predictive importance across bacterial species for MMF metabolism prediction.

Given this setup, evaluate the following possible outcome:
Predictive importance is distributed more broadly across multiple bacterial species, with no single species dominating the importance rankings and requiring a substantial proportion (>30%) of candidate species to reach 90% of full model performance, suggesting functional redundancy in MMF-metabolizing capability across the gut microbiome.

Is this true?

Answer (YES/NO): NO